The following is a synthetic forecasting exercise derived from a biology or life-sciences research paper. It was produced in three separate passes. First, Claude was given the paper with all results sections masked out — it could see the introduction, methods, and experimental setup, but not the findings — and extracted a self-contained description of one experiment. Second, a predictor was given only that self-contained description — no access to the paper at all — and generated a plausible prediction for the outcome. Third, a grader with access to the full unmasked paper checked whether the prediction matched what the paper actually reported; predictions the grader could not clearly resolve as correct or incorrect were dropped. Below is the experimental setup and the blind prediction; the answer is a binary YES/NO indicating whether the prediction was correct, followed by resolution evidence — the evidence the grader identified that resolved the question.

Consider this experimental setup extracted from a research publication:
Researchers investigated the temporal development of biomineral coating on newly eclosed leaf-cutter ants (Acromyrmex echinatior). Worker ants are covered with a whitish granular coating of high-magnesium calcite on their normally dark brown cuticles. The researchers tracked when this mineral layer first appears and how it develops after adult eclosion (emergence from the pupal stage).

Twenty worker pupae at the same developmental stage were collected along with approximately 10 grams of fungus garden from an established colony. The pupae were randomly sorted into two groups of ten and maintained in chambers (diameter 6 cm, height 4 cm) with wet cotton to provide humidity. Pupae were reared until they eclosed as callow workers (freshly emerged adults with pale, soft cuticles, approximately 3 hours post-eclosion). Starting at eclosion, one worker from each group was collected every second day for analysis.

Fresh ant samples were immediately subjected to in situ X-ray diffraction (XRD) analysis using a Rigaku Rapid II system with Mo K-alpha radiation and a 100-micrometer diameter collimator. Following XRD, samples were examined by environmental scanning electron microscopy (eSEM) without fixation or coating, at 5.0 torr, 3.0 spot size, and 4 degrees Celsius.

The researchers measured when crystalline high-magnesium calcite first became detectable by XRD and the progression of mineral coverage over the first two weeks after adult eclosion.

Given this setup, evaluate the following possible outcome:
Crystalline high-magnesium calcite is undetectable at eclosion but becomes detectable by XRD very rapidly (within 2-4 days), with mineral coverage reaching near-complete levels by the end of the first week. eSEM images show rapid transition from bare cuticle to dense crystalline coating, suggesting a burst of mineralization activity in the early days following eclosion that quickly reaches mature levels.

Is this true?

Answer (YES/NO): NO